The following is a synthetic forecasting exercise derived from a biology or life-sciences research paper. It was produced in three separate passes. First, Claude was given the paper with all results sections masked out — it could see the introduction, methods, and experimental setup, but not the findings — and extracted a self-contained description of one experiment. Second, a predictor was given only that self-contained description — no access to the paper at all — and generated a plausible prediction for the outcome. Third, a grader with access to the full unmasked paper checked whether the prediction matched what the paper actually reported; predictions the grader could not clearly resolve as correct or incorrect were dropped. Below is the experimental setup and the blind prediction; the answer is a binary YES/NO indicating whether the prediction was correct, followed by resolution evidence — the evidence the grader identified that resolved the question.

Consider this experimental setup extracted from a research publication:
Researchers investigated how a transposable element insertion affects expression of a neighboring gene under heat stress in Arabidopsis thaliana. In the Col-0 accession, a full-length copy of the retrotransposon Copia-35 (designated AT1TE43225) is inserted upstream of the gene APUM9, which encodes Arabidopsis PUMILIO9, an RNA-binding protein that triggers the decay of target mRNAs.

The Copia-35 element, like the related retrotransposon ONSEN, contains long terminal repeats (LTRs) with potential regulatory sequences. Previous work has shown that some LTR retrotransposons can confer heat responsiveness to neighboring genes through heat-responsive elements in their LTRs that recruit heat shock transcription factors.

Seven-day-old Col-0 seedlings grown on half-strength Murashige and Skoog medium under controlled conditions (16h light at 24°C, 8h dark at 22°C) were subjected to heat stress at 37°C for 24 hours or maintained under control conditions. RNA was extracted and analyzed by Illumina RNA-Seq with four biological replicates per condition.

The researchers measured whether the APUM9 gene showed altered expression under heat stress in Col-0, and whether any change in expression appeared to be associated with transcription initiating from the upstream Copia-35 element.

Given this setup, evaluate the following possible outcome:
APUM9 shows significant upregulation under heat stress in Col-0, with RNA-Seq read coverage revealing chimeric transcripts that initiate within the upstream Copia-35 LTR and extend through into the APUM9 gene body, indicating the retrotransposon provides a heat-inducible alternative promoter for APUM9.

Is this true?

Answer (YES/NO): NO